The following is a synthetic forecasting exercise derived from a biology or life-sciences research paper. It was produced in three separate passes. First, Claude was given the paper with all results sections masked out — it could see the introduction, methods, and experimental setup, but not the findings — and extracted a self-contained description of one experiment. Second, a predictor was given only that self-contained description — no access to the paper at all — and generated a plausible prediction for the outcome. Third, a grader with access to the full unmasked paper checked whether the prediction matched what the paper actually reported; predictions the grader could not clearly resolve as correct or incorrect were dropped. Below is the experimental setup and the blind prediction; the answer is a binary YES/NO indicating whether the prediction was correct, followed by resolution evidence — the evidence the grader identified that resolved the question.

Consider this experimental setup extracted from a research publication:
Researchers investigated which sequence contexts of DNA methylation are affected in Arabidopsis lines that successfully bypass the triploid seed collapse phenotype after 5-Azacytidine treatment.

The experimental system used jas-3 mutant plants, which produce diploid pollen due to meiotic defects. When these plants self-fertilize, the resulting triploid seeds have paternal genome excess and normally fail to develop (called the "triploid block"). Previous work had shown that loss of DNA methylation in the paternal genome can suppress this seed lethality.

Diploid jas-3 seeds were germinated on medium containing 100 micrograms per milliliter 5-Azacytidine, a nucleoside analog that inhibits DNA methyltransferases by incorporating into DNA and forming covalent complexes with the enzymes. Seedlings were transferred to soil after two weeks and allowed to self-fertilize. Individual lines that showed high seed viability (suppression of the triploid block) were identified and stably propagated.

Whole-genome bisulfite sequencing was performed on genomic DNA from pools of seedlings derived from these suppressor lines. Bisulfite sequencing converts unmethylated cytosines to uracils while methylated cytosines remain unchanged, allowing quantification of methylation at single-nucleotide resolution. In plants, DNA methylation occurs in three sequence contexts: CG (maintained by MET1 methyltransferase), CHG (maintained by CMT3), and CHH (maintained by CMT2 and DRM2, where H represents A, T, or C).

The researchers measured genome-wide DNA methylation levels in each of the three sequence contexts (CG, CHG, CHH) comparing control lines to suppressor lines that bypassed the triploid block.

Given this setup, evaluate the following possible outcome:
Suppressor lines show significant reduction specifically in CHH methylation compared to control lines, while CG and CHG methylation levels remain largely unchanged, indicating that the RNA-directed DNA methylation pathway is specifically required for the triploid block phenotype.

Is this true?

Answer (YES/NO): NO